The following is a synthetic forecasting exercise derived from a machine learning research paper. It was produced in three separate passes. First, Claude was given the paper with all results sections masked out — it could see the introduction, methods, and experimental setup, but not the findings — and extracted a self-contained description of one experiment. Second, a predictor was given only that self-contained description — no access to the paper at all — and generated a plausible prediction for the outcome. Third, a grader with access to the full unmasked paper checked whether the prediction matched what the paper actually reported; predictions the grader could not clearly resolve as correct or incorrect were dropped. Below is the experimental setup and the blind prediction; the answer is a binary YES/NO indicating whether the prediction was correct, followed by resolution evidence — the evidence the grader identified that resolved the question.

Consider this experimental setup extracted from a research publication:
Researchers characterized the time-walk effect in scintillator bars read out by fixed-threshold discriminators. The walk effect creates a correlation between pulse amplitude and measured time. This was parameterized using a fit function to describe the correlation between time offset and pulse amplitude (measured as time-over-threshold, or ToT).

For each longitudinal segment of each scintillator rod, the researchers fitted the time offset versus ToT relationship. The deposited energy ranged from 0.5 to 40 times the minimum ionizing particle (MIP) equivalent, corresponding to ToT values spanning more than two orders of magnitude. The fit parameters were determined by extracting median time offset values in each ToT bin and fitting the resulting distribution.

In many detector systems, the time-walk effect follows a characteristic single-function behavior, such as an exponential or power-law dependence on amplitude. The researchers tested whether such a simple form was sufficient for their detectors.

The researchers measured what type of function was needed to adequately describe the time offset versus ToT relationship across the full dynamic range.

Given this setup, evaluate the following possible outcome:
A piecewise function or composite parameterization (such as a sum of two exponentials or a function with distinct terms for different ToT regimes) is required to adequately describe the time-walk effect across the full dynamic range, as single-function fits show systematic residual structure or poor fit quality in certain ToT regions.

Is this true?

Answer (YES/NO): YES